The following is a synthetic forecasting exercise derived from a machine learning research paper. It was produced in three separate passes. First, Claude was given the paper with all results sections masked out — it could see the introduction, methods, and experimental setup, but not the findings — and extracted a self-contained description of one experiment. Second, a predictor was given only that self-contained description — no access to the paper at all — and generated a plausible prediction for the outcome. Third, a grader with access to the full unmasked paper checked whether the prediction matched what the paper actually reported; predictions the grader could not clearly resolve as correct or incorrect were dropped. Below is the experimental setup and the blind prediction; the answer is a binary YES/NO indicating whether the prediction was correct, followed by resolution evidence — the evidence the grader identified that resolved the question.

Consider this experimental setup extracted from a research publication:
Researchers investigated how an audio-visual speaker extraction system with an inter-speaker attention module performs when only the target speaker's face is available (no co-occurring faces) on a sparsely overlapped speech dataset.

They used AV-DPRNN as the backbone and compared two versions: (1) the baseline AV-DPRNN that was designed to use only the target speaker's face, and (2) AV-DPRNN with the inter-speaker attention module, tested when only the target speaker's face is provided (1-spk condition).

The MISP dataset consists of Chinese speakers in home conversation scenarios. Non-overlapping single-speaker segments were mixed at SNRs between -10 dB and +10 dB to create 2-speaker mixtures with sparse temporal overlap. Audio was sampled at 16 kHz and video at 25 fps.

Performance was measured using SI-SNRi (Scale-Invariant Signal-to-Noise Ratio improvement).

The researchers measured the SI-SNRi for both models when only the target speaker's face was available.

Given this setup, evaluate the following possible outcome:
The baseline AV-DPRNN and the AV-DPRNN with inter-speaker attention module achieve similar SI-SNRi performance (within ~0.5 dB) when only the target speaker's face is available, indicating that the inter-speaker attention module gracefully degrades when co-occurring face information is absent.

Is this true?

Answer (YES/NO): YES